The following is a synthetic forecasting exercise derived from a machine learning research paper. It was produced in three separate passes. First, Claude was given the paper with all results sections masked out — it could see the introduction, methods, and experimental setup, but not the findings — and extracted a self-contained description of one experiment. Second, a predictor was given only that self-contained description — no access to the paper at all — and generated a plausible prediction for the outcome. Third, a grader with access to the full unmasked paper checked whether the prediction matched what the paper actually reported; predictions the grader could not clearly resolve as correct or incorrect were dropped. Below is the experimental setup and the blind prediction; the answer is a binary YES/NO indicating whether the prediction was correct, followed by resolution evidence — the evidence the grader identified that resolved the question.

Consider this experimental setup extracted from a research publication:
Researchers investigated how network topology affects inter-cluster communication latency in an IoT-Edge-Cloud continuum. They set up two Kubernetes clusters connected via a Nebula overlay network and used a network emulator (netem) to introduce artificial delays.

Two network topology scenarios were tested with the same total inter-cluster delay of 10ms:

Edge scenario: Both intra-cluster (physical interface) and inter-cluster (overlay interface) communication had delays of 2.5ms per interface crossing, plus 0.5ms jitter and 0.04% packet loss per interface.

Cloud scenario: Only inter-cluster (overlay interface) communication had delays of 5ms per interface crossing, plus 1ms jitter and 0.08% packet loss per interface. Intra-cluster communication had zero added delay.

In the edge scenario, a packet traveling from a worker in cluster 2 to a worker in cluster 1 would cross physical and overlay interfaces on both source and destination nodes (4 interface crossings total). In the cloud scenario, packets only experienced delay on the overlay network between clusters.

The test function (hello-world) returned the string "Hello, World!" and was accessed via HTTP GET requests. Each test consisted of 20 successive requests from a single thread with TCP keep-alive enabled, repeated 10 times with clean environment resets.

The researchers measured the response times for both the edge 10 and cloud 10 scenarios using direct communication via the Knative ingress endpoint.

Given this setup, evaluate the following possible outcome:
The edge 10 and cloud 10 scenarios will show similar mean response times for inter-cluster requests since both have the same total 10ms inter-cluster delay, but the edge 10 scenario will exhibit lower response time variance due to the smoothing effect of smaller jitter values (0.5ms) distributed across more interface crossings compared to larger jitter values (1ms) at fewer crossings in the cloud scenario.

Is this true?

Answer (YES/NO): NO